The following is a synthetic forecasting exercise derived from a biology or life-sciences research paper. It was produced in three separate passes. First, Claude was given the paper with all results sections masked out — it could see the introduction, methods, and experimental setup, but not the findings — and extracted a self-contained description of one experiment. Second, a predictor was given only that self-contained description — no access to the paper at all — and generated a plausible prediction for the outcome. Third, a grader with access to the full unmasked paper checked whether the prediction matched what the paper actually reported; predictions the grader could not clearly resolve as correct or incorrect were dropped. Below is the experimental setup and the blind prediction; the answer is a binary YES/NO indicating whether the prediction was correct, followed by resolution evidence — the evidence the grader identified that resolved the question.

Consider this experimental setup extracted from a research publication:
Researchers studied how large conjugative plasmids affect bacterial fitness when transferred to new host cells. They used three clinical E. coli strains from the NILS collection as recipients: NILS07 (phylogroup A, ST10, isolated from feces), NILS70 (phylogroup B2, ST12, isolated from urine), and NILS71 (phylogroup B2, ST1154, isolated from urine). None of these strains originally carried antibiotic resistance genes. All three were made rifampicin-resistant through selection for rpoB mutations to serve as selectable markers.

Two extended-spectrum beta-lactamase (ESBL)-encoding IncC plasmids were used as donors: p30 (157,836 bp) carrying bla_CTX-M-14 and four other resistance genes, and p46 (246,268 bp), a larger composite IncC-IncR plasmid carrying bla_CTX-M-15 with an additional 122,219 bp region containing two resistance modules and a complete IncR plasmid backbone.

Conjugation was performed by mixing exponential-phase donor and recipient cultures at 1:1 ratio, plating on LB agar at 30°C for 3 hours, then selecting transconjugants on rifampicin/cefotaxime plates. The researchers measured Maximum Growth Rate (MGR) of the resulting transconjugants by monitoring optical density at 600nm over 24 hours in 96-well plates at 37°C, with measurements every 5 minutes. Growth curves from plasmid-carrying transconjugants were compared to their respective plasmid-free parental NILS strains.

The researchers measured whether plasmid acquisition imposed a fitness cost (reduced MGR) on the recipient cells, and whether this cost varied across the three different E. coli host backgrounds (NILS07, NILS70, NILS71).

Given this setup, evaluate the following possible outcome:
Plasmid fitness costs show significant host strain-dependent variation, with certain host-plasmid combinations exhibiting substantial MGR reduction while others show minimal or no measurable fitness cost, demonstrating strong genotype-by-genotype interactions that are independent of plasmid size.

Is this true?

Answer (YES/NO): NO